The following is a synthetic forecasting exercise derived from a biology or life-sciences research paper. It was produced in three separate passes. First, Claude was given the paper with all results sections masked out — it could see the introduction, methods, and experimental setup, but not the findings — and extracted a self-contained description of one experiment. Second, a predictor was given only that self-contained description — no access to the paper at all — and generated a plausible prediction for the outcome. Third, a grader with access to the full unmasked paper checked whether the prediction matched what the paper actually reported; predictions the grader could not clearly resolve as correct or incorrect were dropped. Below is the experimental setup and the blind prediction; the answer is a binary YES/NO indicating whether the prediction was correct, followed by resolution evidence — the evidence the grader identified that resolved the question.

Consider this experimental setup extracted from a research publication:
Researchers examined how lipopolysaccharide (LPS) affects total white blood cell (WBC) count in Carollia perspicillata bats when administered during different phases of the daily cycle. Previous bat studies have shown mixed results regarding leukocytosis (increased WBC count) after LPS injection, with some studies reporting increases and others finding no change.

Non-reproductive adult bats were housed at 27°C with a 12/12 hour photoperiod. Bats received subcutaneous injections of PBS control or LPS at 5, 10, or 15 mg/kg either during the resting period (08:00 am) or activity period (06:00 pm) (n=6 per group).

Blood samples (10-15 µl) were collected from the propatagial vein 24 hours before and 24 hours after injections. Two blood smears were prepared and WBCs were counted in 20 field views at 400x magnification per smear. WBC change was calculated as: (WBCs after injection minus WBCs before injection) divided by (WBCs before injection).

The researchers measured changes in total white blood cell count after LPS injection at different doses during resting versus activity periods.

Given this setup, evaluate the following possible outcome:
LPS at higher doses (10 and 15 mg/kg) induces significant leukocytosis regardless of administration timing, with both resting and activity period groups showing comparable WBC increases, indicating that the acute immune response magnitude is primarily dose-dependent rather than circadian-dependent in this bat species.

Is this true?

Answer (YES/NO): NO